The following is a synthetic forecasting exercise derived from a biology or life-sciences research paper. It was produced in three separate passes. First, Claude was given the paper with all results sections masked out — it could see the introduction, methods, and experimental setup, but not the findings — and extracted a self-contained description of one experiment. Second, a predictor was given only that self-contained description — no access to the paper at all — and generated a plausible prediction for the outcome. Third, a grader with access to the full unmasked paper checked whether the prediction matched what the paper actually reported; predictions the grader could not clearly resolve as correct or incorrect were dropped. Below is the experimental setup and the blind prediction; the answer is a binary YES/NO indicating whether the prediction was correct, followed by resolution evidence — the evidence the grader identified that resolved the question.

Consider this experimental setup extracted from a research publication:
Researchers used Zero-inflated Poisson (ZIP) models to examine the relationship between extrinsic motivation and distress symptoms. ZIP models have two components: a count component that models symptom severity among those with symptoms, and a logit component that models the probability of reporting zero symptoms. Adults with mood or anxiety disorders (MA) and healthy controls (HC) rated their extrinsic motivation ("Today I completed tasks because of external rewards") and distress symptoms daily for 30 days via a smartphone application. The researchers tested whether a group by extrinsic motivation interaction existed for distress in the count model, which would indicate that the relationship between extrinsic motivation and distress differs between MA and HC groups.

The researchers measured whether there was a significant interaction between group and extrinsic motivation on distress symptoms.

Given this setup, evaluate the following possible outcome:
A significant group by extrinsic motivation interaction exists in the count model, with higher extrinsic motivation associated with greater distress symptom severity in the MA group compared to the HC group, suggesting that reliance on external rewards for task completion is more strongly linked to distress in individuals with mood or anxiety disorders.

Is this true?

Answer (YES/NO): NO